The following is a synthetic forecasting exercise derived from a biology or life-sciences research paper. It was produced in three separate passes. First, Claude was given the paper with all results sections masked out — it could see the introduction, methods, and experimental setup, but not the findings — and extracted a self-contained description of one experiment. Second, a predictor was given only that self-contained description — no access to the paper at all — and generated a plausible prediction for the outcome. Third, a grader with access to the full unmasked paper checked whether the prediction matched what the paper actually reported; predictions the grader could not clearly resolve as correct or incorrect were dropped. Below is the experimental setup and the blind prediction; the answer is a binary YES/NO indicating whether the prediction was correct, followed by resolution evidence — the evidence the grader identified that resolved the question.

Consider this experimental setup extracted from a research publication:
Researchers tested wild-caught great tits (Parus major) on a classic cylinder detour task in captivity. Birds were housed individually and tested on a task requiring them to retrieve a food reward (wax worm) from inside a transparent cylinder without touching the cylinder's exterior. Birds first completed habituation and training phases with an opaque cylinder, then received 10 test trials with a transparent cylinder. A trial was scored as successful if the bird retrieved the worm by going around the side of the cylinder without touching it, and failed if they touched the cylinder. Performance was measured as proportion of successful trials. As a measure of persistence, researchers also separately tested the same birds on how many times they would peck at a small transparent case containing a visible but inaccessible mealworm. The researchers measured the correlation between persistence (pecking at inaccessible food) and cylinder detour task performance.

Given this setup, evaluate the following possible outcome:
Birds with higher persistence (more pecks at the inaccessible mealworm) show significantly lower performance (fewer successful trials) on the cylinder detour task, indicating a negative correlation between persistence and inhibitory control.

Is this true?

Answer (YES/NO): NO